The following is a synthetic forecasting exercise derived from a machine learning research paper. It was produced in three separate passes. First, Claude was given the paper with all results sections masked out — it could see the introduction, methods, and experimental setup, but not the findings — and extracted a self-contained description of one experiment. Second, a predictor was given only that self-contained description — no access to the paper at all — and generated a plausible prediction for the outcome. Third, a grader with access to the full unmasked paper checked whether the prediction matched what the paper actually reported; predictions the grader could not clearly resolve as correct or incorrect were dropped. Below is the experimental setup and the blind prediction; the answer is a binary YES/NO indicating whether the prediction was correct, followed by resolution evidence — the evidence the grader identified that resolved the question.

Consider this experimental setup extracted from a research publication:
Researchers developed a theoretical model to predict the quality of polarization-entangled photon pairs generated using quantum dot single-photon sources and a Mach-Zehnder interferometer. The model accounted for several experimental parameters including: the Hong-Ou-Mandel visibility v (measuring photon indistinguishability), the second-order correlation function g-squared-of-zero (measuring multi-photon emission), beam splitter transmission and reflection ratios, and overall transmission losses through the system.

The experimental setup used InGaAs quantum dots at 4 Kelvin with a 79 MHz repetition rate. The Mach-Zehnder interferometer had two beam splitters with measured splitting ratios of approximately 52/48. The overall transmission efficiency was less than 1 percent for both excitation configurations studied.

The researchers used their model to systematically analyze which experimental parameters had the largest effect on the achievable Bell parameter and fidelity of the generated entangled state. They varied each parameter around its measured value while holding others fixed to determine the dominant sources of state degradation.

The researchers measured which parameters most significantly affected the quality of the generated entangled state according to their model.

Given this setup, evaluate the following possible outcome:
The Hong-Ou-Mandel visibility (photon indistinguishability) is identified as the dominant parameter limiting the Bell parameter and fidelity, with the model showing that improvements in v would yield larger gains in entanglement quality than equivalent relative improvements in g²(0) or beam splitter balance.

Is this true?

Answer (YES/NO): NO